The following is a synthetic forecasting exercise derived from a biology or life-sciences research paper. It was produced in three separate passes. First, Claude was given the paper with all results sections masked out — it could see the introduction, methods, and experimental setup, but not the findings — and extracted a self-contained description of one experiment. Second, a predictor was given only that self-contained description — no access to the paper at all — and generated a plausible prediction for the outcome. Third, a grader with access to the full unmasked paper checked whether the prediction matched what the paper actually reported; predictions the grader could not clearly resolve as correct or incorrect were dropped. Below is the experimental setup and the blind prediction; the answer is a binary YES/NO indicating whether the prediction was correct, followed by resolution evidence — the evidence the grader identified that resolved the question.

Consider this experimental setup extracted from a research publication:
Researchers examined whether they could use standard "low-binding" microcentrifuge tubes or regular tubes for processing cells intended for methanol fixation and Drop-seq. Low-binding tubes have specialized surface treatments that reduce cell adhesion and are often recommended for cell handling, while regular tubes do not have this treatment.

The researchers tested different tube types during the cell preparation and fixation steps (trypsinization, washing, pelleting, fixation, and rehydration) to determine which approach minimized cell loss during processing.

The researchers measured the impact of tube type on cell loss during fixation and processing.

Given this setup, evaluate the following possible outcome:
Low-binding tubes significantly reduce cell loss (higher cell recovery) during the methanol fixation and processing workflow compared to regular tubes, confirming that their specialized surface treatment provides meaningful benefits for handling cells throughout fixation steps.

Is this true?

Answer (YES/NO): NO